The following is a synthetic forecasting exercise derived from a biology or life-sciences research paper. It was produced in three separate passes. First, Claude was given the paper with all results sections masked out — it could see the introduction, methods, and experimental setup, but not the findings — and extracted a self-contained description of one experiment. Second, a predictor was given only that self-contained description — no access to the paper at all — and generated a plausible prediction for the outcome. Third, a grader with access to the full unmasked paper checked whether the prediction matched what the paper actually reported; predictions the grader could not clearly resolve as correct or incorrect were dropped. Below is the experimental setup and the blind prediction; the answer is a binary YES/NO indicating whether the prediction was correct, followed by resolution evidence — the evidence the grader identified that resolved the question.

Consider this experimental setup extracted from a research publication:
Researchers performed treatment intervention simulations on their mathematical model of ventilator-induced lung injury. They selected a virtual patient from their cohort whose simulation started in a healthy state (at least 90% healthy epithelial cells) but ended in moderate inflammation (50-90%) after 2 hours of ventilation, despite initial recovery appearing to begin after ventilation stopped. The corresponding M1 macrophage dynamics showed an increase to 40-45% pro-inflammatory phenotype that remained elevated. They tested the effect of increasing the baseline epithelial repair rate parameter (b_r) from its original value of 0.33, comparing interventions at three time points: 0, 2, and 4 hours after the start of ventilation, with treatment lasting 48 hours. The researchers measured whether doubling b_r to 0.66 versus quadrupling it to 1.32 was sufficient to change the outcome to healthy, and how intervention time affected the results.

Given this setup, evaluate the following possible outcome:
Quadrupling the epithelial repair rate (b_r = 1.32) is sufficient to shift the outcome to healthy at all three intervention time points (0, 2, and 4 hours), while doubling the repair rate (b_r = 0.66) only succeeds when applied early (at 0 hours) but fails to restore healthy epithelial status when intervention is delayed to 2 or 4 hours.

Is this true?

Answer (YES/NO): NO